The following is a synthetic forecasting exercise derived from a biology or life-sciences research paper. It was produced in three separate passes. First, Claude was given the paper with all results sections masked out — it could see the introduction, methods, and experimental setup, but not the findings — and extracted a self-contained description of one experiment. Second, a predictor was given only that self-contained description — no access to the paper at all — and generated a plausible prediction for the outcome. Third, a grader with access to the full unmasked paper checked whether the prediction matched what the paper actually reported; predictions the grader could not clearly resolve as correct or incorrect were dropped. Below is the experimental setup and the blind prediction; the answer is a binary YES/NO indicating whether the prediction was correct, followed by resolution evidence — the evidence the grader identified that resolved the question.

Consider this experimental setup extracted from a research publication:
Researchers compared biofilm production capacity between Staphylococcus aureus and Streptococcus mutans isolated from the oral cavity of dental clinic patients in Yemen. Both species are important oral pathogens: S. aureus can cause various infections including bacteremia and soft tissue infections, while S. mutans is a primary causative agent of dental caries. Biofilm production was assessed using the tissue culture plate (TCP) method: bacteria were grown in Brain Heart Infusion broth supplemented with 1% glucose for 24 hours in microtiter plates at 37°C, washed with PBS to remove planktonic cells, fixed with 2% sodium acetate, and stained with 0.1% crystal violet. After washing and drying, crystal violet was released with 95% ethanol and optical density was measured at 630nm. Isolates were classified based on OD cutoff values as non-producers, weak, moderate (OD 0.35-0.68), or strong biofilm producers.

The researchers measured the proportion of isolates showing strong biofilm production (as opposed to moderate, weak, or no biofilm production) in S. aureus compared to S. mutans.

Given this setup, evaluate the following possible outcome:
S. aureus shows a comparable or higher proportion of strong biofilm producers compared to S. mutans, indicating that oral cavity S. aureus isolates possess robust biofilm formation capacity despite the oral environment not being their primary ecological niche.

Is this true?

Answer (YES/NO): YES